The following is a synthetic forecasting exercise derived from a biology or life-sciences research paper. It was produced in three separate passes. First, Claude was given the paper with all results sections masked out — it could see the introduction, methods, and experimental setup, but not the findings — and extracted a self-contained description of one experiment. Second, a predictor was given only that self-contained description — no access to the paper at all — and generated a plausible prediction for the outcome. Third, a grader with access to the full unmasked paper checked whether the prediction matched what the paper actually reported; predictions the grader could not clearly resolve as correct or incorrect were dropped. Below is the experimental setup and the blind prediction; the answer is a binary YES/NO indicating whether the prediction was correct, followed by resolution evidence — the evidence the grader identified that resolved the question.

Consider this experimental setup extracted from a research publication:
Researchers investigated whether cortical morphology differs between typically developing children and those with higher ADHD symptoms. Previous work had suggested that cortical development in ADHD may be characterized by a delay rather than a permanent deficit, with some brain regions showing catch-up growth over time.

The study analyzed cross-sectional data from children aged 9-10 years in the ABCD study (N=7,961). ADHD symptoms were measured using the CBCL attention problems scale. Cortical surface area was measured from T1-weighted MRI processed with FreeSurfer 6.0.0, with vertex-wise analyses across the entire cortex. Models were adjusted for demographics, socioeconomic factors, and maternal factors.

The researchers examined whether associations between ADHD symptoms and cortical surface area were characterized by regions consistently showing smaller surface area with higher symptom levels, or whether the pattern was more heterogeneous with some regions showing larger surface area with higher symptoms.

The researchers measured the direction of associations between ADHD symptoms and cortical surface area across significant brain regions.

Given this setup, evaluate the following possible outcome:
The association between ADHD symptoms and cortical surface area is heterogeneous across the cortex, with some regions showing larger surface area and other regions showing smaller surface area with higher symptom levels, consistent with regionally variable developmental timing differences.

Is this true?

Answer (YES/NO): NO